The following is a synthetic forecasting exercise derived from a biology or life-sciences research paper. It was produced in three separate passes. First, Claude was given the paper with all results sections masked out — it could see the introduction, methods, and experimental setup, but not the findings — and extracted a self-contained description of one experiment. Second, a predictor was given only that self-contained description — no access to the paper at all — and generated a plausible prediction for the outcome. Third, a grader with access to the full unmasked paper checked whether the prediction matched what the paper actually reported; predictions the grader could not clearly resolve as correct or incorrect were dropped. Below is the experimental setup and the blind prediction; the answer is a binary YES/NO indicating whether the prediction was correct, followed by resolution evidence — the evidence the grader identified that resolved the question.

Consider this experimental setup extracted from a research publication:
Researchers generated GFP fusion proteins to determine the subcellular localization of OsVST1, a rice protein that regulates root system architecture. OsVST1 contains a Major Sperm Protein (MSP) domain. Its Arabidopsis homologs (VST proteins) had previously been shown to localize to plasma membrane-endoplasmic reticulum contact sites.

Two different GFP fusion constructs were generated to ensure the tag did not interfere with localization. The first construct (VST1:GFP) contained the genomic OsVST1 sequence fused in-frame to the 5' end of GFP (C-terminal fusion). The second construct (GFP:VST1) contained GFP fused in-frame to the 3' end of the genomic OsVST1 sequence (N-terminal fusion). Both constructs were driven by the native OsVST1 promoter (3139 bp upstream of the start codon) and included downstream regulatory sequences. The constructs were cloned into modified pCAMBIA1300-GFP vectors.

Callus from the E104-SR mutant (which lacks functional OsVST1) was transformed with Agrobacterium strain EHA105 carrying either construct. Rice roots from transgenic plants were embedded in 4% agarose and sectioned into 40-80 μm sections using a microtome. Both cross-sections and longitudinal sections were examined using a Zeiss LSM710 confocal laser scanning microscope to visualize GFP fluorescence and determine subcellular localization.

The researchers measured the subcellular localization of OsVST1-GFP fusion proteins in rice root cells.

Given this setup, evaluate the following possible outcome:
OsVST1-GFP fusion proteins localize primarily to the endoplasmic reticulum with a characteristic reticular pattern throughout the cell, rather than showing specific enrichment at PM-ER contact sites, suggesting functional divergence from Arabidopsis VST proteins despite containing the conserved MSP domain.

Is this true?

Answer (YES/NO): NO